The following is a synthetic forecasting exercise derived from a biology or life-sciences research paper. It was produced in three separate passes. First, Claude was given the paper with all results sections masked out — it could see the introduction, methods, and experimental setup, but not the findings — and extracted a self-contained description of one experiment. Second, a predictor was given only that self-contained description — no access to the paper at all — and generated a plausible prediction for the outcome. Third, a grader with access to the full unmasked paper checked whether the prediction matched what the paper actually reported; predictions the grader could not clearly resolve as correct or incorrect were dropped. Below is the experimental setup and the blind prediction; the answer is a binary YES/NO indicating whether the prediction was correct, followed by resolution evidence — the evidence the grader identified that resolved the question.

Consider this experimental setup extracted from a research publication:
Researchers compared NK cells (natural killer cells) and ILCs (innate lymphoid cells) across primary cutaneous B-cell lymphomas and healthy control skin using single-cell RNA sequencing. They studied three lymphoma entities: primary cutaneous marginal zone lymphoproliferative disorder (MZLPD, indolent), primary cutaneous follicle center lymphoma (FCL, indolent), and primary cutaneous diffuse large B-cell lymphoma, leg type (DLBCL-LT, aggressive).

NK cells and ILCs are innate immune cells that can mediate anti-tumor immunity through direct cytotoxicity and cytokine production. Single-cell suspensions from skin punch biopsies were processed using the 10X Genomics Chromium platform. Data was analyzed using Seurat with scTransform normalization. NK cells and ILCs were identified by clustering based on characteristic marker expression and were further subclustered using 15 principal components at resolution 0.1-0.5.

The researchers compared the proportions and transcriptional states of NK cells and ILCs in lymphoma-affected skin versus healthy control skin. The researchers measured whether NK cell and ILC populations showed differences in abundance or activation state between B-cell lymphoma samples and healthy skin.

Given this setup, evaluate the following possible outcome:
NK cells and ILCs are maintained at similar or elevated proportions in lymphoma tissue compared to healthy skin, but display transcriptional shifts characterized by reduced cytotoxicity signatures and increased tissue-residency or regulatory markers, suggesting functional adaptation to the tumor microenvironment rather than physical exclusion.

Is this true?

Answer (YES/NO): NO